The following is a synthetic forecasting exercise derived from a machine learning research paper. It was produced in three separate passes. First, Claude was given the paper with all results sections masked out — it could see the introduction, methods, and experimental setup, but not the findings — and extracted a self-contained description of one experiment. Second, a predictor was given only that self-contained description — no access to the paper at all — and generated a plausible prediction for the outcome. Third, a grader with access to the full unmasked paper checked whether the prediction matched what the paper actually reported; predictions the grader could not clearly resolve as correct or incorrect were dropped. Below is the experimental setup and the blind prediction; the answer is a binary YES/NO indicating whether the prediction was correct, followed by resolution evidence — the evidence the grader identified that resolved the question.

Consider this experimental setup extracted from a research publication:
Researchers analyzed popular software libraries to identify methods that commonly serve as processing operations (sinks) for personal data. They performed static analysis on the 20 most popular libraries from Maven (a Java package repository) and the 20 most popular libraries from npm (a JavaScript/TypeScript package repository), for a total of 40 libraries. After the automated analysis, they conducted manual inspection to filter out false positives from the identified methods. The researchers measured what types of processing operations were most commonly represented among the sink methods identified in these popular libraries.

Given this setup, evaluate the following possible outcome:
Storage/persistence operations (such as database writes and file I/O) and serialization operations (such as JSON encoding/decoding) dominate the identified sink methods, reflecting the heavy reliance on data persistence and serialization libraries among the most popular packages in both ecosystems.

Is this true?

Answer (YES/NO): NO